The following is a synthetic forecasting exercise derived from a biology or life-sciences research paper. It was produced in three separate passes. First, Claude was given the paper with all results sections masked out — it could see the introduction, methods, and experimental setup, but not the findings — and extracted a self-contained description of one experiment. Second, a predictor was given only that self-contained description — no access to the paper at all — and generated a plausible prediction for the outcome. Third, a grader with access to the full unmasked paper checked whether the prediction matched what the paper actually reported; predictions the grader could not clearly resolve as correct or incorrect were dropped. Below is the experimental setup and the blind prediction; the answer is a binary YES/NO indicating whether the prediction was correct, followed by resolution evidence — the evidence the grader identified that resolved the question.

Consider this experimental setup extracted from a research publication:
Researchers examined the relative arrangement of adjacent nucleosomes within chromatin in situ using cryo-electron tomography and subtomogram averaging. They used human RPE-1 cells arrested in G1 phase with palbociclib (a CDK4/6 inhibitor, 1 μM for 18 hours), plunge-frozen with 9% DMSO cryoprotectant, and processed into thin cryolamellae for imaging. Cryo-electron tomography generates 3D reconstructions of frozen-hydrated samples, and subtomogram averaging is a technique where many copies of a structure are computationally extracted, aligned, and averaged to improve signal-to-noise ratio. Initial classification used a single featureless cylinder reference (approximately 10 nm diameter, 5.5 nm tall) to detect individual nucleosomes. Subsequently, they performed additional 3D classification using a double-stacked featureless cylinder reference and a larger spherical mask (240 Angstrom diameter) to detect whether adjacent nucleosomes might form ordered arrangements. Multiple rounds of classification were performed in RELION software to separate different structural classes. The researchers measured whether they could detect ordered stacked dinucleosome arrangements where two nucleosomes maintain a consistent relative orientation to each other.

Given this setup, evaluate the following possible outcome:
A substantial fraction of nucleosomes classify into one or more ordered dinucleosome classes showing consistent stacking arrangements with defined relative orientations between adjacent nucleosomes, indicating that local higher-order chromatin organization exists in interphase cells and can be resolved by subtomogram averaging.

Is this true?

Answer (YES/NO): YES